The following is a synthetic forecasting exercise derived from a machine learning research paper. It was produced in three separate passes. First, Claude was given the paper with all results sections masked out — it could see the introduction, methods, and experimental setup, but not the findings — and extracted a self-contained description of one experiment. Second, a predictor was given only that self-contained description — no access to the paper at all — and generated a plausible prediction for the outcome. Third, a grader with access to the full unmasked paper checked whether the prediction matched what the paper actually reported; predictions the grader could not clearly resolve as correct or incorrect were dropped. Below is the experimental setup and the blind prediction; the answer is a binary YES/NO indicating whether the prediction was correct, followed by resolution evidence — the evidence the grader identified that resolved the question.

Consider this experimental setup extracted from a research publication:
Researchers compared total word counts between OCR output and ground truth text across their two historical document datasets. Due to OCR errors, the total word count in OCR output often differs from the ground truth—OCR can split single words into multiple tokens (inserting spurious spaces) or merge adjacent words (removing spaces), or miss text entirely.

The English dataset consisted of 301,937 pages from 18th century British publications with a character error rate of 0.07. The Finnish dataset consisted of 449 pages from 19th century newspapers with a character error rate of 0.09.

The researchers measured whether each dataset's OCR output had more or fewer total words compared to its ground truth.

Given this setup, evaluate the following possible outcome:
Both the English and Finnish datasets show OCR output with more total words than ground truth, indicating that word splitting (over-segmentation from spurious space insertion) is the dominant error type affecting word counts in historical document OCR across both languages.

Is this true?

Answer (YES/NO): NO